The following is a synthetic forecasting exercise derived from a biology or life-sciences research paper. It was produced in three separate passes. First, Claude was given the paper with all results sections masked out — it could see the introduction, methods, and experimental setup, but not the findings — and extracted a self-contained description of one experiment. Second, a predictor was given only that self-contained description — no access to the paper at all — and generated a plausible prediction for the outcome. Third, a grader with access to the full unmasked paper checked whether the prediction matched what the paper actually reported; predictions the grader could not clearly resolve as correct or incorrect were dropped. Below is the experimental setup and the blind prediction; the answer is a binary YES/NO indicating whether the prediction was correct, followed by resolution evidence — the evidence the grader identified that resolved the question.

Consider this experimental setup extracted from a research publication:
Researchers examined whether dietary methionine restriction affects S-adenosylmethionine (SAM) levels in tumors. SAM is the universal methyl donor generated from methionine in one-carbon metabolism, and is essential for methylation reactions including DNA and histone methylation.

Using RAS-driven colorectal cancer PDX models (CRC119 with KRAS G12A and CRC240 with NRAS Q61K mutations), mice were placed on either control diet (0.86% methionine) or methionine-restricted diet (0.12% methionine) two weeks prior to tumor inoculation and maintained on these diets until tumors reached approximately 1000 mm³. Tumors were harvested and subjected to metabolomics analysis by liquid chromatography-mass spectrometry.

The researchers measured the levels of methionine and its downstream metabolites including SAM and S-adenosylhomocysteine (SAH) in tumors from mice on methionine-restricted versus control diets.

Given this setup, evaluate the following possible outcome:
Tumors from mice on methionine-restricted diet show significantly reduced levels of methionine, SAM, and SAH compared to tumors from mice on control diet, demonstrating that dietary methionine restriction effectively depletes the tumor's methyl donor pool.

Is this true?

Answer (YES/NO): NO